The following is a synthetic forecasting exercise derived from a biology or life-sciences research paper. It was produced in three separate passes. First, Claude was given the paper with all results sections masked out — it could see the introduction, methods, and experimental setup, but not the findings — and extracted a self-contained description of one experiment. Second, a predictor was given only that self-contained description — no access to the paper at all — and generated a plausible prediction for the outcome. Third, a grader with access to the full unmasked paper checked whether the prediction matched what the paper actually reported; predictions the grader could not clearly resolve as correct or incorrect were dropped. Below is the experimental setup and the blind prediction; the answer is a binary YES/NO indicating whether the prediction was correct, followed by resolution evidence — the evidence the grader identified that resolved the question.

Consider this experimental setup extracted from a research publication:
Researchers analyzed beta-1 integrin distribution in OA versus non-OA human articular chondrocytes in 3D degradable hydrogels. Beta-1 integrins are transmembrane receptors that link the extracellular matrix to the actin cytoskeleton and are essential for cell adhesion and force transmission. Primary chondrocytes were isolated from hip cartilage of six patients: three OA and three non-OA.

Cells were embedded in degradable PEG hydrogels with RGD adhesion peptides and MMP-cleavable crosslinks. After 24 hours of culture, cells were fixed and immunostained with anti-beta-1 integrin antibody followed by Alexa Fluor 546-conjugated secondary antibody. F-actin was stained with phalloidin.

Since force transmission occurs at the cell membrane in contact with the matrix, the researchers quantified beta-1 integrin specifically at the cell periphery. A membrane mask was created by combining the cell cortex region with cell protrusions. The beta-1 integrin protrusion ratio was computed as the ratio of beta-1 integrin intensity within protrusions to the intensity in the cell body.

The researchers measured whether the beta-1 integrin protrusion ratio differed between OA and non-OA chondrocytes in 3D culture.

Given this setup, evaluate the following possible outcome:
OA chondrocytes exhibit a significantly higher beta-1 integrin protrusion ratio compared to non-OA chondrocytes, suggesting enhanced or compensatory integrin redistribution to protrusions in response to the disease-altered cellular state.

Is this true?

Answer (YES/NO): YES